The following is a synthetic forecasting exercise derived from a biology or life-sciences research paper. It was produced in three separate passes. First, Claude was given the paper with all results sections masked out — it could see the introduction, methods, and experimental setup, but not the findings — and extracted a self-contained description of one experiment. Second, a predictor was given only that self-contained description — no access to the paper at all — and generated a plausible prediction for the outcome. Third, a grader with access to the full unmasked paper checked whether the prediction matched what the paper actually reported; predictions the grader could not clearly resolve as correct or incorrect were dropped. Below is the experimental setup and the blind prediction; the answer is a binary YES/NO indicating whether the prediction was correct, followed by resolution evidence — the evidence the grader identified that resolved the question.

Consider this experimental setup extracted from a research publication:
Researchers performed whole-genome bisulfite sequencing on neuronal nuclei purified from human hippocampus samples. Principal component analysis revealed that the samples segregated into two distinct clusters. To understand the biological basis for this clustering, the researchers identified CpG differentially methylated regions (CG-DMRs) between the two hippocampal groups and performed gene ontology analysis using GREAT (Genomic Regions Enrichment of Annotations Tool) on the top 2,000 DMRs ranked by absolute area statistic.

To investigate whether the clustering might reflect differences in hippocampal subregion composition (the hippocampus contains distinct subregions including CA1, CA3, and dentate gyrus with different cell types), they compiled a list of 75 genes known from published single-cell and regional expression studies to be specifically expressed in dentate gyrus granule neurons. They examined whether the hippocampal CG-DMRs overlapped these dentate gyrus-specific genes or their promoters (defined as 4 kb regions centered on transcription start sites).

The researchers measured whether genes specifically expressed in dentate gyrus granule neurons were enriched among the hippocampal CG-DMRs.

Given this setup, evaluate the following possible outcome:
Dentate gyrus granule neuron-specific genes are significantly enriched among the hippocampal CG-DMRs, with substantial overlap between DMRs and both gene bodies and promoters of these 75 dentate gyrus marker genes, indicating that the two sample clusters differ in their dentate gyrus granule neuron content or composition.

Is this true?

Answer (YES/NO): YES